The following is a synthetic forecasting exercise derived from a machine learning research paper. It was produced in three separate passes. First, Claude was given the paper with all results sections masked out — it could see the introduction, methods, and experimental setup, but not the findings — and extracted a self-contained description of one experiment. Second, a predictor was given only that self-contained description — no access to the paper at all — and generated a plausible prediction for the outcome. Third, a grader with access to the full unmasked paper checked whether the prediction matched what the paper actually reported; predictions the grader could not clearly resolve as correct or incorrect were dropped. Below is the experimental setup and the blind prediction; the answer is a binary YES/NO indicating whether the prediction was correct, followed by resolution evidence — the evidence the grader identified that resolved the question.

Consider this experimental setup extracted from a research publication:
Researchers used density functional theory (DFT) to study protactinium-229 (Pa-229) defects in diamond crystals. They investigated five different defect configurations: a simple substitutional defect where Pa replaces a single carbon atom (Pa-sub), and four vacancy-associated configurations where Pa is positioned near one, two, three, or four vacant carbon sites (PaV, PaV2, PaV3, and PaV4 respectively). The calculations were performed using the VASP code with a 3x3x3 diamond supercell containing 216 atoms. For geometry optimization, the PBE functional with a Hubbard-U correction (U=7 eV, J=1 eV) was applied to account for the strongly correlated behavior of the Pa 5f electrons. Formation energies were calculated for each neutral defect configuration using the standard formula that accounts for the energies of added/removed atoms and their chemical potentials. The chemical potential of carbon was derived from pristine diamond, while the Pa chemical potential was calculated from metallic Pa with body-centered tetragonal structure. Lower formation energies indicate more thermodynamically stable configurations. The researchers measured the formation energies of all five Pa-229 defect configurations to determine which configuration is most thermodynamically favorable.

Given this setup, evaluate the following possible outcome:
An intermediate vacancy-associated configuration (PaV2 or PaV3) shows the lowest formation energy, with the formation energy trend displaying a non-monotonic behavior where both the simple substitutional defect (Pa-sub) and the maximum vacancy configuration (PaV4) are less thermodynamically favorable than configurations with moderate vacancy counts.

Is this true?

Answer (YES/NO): YES